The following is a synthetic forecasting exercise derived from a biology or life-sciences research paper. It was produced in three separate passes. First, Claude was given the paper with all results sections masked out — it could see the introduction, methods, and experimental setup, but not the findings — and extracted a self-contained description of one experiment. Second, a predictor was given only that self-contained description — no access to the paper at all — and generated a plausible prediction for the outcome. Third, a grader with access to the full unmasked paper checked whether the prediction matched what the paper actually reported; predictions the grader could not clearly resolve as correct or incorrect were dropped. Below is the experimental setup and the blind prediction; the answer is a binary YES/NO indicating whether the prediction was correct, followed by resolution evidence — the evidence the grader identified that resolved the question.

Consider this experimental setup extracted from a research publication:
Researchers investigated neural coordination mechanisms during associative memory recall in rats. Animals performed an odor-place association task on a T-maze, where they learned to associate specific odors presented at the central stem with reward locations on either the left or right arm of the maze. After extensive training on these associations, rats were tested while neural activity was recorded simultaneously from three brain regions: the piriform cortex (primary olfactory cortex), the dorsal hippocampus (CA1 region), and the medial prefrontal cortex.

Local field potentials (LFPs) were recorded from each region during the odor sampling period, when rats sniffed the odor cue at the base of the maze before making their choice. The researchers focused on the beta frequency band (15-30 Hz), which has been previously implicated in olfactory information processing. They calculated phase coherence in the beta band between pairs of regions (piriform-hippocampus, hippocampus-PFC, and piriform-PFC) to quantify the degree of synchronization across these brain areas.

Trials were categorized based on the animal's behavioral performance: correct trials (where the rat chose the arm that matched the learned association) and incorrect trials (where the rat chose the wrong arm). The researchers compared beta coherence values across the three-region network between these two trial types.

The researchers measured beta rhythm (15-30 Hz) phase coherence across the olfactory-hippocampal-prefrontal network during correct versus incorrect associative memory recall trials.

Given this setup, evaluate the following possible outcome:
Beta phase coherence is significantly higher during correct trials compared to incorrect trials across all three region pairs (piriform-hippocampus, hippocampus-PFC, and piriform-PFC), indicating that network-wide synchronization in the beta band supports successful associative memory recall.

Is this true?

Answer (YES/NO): NO